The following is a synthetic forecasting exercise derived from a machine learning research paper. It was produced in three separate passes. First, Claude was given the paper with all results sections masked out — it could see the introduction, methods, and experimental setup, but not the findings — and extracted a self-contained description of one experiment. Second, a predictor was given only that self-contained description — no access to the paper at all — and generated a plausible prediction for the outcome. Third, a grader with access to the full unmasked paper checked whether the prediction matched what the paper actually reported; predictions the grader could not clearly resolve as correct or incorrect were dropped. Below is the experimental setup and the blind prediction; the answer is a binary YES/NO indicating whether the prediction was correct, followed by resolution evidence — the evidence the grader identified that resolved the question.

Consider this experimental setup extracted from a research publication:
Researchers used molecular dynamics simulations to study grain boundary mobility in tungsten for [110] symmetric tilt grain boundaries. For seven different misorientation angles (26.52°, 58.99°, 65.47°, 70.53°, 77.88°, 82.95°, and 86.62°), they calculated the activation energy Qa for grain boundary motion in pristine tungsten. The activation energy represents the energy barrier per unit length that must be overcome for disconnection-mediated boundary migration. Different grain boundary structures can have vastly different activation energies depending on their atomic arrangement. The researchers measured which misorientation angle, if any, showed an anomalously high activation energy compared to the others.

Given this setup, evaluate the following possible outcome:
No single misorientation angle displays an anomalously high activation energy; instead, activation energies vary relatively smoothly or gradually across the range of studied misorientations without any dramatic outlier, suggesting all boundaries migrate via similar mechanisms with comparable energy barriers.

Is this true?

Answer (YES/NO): NO